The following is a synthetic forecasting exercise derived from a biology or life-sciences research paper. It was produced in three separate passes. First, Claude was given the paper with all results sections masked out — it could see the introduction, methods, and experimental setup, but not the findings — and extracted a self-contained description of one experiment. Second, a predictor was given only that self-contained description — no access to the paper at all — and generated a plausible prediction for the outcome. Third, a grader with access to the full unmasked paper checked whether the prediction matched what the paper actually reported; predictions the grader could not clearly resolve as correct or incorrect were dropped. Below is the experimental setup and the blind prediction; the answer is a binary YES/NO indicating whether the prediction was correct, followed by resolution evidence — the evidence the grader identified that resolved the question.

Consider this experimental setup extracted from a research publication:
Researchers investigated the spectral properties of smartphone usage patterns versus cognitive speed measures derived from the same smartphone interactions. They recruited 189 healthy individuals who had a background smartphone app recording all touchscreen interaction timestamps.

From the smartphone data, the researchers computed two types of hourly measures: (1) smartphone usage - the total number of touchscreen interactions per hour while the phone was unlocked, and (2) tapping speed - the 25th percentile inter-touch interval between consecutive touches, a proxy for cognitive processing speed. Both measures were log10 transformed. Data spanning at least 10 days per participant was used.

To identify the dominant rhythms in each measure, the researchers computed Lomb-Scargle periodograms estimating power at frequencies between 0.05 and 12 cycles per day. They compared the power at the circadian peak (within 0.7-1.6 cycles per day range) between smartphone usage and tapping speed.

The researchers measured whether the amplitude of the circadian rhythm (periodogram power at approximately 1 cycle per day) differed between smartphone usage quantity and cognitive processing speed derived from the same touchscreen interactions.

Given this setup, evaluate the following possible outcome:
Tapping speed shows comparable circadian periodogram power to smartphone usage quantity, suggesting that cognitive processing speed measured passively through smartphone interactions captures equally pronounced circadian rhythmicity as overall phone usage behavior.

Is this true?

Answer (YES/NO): NO